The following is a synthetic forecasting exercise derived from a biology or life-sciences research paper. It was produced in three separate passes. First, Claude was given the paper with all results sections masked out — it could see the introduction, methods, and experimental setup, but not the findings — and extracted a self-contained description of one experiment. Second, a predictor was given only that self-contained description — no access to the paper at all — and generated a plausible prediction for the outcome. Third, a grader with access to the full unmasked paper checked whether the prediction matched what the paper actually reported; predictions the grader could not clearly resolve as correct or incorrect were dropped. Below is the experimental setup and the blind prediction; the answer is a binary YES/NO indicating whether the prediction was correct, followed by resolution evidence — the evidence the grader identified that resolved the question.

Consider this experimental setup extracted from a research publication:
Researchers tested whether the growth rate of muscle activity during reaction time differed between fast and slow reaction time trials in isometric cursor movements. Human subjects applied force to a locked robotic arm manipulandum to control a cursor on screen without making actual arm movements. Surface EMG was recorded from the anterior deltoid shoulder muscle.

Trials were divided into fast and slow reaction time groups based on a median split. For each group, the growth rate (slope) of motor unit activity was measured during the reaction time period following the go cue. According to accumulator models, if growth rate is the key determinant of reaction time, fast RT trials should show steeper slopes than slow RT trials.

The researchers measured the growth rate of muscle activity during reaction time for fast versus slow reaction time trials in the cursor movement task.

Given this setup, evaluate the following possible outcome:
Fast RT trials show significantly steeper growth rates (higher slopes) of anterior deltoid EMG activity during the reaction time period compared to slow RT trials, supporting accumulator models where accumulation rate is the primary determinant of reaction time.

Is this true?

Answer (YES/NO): NO